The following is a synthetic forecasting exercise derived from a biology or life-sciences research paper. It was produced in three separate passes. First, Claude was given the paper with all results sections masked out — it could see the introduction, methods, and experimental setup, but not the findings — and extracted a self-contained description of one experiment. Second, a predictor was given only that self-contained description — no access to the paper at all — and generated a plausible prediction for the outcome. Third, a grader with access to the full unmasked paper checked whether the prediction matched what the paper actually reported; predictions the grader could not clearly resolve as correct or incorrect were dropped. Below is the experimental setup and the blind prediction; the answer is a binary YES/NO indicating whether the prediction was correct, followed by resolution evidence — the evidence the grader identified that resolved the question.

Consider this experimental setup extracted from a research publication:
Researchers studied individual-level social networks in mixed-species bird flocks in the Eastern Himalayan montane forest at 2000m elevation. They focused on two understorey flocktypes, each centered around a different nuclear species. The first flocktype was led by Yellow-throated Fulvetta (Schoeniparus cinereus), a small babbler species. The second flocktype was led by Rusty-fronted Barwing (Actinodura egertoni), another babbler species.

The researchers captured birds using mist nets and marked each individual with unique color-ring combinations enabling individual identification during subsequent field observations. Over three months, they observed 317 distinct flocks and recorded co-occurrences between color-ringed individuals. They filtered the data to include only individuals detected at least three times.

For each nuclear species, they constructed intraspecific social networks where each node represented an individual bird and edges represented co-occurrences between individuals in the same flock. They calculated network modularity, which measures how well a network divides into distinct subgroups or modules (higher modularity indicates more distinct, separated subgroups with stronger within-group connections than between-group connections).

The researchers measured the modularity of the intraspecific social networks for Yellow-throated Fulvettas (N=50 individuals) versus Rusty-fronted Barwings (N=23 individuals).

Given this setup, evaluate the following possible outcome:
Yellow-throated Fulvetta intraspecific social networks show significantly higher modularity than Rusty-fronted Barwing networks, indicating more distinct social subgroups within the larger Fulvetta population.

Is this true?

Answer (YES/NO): NO